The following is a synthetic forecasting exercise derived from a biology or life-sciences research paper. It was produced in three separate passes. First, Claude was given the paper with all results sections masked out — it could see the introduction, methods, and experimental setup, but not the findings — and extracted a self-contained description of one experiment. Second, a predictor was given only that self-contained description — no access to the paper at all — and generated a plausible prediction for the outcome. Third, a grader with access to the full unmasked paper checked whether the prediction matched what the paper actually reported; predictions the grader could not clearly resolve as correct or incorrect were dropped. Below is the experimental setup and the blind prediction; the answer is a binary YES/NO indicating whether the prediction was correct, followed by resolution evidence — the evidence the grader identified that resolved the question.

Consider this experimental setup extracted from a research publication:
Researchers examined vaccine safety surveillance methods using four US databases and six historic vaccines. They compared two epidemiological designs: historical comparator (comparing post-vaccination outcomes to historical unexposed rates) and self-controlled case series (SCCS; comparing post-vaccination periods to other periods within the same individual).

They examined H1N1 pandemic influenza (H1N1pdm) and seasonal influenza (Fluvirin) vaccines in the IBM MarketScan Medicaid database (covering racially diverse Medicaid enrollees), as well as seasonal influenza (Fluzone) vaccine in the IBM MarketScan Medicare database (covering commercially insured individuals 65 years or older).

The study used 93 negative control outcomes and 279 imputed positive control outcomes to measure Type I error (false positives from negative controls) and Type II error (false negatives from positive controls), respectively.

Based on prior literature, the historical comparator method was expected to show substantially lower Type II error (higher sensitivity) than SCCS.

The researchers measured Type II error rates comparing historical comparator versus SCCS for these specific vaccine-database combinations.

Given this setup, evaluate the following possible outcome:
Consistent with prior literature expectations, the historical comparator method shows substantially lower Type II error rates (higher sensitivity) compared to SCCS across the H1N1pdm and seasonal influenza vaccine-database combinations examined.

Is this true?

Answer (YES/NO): NO